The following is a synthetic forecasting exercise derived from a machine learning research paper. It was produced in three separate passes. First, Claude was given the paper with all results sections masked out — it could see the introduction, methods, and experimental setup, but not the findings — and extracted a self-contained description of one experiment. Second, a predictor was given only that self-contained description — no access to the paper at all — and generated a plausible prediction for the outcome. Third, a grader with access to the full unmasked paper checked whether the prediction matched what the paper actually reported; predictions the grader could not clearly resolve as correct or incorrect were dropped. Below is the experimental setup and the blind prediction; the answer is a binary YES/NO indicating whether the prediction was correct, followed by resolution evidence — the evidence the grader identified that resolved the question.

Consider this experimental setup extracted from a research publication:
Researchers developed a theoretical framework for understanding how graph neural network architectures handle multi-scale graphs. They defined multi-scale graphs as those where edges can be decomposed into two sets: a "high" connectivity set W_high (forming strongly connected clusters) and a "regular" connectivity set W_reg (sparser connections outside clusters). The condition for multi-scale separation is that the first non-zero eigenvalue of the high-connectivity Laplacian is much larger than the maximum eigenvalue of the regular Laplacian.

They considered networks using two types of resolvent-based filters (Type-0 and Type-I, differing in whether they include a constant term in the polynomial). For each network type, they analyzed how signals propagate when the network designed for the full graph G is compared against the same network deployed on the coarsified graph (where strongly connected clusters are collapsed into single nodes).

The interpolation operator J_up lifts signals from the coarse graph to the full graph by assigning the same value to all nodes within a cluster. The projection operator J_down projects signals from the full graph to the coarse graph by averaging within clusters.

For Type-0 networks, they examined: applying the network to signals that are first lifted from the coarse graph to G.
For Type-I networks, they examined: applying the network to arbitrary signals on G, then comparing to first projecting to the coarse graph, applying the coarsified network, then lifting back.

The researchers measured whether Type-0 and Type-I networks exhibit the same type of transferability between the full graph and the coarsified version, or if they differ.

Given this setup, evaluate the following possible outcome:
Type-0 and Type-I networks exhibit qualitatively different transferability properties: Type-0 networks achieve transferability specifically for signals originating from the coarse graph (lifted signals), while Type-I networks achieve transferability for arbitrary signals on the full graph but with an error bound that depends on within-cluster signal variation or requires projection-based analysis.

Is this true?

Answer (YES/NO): YES